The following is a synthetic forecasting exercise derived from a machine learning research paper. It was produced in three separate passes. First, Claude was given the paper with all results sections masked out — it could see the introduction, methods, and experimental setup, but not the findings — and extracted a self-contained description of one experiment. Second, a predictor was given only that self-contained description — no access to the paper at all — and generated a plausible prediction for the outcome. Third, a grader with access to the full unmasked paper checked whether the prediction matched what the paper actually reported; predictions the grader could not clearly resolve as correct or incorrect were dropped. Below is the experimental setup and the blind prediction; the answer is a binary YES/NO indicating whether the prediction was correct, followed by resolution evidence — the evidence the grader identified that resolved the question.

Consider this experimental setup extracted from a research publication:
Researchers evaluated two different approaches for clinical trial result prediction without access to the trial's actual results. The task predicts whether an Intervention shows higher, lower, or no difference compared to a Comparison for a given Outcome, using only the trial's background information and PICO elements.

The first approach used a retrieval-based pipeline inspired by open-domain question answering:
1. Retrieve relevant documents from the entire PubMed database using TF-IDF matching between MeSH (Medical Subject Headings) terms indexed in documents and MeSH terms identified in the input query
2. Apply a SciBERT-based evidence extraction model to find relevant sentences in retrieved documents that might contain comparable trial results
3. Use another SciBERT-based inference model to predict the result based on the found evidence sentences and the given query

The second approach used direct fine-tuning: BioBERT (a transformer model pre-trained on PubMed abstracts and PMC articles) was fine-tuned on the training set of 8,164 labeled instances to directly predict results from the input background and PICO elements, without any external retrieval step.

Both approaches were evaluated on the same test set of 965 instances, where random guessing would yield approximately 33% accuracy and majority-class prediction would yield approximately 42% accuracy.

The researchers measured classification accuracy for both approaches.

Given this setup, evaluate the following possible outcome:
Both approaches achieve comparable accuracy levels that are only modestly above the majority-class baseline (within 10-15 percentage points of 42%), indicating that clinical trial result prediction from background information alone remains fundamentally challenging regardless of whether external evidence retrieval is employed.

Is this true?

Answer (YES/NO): NO